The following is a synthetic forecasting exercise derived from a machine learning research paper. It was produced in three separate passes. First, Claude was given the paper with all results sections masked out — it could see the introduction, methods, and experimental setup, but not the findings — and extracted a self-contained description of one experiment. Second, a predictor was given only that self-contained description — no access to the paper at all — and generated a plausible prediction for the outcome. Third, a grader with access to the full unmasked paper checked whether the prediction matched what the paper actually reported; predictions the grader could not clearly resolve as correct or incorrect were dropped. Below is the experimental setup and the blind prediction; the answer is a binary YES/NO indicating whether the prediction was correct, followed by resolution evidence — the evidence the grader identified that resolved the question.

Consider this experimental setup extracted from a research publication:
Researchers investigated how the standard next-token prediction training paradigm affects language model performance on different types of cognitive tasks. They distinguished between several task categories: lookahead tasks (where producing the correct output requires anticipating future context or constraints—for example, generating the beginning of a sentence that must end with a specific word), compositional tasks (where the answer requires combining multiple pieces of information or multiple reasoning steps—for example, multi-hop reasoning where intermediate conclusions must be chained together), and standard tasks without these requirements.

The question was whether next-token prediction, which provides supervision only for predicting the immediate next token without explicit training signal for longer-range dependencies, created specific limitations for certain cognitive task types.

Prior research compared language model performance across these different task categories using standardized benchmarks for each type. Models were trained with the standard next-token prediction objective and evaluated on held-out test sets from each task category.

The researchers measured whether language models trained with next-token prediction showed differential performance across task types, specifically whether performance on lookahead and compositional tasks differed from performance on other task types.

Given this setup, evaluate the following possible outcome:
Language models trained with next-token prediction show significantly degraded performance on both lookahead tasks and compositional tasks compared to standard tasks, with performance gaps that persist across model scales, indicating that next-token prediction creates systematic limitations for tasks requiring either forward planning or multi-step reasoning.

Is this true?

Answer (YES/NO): NO